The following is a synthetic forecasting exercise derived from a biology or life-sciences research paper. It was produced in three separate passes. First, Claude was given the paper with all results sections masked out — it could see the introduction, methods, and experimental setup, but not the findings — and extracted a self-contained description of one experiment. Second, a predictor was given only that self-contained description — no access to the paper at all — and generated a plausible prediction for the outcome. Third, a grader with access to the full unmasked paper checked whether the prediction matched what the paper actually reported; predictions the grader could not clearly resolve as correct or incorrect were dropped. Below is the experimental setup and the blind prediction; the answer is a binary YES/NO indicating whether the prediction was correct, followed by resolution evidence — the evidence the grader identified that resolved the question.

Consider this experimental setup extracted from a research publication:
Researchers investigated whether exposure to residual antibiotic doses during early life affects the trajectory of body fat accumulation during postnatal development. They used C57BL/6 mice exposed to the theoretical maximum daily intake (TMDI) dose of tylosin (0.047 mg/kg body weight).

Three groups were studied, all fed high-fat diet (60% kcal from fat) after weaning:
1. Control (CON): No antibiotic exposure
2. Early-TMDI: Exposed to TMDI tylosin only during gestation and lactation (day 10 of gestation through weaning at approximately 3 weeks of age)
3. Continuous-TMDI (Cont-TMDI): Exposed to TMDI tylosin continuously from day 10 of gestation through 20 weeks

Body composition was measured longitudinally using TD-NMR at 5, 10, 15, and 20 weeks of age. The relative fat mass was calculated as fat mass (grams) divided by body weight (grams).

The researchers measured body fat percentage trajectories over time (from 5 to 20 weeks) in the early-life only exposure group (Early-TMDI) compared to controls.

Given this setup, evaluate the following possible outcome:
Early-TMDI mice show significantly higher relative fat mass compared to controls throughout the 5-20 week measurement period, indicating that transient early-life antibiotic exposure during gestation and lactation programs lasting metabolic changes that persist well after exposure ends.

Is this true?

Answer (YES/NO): YES